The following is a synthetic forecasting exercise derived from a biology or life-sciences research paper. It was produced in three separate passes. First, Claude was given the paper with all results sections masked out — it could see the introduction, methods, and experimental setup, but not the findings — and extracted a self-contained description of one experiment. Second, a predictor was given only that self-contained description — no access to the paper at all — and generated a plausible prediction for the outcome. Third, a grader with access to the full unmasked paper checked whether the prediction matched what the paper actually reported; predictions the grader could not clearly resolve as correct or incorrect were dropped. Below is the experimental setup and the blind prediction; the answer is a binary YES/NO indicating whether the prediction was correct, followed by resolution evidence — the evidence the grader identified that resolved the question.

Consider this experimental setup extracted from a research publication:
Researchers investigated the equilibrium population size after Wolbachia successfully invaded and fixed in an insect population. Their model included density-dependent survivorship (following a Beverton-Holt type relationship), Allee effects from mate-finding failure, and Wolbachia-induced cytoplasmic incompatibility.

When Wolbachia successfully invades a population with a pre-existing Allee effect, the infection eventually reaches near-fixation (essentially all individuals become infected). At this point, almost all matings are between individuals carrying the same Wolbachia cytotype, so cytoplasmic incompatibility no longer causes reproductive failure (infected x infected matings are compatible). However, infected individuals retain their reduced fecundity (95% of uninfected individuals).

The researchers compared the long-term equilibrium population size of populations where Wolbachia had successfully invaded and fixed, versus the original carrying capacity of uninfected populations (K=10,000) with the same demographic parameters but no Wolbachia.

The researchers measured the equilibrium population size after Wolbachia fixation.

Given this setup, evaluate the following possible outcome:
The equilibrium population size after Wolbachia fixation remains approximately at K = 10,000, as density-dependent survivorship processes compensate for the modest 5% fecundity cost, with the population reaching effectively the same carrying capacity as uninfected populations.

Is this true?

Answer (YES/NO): NO